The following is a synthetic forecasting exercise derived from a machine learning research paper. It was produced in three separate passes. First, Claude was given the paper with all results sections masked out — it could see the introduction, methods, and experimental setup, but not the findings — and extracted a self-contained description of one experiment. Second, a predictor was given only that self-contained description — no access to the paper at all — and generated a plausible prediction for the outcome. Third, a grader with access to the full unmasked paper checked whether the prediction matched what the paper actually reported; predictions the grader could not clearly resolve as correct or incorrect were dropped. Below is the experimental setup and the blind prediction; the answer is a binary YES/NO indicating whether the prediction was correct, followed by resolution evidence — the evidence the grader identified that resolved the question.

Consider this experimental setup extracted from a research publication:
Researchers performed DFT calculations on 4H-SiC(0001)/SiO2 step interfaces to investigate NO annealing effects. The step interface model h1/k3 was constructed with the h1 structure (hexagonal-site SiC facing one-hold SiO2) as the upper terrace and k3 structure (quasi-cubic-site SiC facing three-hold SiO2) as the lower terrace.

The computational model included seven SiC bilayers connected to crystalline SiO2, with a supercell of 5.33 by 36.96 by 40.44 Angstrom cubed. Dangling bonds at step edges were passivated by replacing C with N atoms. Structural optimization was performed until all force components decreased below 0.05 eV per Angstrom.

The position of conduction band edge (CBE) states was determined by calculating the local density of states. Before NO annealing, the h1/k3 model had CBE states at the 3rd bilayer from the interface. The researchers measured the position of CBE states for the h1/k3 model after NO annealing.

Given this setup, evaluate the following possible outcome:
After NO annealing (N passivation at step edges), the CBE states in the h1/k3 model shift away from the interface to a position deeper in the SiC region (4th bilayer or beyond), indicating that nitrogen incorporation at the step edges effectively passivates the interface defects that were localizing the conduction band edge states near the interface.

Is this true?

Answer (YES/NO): YES